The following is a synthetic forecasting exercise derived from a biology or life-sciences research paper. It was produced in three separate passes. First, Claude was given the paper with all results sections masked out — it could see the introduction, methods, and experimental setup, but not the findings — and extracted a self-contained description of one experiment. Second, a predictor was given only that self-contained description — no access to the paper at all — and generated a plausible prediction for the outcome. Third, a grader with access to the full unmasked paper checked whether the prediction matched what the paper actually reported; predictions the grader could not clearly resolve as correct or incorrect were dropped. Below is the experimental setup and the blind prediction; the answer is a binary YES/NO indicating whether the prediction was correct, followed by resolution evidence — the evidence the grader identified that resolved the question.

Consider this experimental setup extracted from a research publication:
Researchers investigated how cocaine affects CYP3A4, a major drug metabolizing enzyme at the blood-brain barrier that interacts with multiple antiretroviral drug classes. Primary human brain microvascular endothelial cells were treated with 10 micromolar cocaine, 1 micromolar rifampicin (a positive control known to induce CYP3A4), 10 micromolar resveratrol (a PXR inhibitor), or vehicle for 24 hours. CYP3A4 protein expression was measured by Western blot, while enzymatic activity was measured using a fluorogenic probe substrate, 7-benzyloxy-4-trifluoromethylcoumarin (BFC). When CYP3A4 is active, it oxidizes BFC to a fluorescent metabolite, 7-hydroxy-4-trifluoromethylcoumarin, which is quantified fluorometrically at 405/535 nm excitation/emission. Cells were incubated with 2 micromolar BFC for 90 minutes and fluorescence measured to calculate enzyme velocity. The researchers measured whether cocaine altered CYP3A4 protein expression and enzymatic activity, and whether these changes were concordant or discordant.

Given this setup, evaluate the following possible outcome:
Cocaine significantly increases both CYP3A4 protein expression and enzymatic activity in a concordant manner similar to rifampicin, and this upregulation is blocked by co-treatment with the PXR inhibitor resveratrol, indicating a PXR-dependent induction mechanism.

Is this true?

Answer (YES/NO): NO